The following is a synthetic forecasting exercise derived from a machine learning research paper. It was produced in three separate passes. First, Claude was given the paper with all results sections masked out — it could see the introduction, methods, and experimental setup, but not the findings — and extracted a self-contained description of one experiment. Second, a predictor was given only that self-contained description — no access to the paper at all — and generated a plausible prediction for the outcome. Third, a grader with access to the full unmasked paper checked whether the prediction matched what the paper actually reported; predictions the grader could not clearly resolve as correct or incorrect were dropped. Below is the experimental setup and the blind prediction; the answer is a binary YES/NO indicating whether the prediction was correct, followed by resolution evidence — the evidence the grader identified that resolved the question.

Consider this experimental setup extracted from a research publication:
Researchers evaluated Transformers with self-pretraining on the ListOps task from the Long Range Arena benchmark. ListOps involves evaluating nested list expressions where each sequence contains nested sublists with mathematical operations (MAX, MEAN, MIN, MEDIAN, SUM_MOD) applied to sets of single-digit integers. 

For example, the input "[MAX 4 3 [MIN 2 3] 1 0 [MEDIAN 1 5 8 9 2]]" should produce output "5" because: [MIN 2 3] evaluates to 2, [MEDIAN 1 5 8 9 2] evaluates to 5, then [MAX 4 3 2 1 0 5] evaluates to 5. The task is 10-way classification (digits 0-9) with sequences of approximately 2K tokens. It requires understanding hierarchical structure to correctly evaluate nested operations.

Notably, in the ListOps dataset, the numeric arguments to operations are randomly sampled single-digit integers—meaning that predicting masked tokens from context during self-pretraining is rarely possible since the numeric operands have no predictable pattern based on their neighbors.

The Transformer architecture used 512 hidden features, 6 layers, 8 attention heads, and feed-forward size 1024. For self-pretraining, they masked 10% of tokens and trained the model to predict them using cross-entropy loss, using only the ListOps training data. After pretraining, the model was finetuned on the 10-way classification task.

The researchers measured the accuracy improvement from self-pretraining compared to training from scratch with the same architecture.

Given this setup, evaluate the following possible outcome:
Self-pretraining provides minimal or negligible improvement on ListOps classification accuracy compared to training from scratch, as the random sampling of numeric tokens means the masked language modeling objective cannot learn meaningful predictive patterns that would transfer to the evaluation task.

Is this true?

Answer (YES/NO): NO